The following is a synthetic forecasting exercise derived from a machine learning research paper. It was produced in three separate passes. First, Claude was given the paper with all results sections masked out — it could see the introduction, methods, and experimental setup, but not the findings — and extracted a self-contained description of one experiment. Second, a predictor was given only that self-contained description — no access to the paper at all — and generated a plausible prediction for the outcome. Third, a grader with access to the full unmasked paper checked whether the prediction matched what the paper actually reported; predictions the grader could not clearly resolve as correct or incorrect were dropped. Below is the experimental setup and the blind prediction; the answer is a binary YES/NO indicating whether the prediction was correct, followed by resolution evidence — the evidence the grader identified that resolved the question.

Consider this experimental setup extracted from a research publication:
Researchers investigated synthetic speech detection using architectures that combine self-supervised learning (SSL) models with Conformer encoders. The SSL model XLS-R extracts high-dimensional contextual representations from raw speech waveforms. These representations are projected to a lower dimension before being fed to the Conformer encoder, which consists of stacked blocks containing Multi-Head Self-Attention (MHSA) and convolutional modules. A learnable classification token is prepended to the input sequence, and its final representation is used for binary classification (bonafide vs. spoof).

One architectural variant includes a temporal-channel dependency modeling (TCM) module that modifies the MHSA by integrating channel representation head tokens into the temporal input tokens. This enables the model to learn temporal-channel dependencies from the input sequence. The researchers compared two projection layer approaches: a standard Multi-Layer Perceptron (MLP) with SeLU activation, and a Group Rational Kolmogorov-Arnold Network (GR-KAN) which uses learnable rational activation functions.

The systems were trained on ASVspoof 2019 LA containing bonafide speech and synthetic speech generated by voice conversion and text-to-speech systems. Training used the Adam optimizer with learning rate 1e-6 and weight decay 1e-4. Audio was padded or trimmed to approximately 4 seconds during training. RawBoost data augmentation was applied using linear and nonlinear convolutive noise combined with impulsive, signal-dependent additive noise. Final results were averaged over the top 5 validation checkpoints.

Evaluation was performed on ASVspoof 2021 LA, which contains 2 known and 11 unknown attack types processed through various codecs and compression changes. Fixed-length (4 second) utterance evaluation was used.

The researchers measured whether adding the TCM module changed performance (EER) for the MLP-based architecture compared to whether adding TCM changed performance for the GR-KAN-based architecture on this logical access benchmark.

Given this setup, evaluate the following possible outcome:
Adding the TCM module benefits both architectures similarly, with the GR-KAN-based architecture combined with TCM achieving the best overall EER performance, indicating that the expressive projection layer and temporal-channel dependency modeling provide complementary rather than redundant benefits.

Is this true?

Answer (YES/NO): NO